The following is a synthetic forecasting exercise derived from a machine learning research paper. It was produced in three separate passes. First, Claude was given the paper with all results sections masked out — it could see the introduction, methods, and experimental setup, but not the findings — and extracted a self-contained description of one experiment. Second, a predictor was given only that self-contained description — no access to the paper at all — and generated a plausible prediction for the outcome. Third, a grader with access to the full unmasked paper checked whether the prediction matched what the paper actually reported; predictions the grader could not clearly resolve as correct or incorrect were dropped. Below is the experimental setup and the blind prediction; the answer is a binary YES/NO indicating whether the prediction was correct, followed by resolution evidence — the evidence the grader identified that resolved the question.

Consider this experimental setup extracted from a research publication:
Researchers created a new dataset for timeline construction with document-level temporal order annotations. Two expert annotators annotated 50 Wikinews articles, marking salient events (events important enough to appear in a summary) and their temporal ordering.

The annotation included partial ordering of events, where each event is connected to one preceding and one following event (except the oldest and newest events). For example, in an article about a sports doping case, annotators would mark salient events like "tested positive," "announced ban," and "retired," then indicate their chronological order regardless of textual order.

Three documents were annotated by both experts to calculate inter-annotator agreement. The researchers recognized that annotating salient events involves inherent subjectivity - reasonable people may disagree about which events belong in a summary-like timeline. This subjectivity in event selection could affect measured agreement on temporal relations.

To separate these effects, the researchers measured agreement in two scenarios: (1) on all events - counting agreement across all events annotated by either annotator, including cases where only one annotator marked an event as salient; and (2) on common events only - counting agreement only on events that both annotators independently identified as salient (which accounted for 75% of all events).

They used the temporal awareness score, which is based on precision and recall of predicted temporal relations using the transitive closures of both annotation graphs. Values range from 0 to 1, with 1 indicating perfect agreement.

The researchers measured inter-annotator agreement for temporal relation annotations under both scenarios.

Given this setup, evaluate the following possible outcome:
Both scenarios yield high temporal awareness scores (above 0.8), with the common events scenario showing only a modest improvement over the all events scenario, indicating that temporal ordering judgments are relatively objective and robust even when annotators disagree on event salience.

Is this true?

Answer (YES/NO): NO